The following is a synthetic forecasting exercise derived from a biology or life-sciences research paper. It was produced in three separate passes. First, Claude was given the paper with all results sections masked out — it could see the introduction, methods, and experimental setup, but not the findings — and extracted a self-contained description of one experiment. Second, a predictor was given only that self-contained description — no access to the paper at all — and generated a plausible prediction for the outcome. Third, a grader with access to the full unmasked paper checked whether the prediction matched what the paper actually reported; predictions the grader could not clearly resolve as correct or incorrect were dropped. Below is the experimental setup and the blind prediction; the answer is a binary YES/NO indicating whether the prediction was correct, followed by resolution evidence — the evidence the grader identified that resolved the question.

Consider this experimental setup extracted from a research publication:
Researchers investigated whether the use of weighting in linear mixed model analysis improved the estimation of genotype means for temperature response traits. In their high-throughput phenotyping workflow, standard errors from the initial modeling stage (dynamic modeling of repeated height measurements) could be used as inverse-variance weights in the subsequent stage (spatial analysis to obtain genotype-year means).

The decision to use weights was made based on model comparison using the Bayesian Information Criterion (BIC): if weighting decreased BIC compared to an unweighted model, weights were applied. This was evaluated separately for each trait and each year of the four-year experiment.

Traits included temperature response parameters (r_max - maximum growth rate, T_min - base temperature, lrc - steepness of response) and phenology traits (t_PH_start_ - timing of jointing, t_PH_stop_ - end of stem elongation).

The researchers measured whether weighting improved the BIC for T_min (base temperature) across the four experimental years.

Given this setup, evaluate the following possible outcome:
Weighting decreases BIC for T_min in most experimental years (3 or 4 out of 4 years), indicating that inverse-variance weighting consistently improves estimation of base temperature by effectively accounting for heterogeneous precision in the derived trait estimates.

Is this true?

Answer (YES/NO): NO